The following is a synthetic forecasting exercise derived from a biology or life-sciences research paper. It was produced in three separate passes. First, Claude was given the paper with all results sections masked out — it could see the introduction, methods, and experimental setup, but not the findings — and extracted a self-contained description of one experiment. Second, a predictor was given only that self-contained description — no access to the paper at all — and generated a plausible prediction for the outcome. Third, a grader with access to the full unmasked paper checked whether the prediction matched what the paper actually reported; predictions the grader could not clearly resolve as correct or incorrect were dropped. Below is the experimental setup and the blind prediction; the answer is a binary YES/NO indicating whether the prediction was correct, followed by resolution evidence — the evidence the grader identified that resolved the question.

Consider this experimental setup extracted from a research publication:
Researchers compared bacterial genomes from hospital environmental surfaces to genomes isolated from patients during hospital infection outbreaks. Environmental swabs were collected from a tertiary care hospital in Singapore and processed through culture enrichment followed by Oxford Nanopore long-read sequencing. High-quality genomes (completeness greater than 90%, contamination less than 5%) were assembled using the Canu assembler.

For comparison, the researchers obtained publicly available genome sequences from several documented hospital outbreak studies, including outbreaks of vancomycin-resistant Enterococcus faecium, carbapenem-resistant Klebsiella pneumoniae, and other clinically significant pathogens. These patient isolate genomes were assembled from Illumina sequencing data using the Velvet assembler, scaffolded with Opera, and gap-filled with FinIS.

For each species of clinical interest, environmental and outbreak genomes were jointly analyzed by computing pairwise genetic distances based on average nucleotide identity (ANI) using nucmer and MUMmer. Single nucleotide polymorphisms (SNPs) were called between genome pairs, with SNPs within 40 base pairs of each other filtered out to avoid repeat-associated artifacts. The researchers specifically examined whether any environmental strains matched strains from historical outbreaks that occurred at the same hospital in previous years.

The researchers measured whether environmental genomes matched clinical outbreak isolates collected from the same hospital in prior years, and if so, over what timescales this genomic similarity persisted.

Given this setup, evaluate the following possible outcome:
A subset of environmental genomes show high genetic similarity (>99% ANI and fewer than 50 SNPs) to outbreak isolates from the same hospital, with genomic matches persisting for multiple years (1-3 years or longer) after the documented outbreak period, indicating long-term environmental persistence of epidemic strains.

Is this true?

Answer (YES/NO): NO